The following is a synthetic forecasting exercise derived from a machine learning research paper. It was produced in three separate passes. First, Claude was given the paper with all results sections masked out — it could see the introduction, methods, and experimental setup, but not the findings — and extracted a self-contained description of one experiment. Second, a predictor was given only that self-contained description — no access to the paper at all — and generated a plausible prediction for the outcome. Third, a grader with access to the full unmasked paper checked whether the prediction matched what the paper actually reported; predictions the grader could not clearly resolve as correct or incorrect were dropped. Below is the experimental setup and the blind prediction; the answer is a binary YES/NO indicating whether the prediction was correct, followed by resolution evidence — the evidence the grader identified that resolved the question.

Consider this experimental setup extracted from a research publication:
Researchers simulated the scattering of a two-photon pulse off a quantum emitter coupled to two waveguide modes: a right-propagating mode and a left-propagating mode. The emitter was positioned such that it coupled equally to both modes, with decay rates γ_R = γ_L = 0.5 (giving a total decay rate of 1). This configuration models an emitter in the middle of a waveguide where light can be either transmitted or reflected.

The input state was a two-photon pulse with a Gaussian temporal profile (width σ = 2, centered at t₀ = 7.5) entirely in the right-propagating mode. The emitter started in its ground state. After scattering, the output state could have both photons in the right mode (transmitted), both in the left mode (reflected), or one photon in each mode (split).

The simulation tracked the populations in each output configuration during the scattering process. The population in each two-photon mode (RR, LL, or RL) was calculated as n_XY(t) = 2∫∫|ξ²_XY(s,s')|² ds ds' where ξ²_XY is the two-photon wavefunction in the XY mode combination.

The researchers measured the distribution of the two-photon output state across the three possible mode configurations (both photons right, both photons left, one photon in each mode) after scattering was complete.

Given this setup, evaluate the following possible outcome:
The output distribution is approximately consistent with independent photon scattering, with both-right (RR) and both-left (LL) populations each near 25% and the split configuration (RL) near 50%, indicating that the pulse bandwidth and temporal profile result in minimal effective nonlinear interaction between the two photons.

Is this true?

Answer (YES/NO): NO